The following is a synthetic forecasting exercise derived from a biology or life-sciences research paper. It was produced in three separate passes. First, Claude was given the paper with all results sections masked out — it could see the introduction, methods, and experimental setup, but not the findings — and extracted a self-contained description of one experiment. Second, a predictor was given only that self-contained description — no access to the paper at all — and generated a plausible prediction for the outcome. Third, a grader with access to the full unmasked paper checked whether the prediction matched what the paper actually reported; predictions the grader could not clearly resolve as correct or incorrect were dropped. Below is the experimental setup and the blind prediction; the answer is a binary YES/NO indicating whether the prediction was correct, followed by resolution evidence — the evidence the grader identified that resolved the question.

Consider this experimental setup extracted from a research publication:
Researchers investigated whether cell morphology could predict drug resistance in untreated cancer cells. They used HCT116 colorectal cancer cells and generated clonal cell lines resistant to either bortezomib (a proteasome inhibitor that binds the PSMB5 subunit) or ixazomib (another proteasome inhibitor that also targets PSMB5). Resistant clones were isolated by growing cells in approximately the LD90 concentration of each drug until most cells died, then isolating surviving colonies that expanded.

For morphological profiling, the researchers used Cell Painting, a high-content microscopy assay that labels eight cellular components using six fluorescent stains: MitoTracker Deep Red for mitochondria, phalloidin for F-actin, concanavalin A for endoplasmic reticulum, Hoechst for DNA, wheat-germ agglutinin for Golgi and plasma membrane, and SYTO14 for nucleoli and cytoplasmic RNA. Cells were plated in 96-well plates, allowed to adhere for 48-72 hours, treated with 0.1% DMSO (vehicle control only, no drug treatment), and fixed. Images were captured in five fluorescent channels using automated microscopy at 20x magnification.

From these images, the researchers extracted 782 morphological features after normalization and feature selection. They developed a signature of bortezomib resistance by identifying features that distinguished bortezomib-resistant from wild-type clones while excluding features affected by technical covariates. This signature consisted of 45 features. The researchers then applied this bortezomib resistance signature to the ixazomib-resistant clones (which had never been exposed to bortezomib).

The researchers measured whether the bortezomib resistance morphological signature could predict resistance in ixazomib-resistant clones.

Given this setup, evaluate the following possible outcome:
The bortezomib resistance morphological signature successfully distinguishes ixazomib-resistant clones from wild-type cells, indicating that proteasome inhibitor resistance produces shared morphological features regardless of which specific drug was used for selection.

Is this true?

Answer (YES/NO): NO